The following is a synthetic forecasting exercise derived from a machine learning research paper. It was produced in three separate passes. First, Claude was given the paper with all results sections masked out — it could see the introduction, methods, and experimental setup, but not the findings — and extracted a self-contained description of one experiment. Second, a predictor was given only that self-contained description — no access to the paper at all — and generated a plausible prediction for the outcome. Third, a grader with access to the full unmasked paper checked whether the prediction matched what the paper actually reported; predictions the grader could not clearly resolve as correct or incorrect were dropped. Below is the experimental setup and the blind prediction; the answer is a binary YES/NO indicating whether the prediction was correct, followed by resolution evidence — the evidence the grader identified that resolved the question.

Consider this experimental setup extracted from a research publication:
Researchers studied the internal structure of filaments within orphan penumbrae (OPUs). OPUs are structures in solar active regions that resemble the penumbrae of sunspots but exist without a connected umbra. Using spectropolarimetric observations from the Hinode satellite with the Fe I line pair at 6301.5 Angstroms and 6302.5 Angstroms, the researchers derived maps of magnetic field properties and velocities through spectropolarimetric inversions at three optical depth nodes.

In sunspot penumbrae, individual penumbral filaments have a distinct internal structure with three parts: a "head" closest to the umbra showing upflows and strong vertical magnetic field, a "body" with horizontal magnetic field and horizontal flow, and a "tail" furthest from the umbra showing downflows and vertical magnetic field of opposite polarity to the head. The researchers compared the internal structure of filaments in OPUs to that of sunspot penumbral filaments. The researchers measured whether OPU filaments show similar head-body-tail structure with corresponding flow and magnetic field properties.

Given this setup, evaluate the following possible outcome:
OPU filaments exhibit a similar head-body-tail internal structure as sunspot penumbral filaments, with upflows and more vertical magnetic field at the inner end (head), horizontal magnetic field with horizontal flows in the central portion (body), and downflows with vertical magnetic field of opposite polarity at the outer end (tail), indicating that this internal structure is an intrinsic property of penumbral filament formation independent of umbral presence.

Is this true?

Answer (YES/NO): YES